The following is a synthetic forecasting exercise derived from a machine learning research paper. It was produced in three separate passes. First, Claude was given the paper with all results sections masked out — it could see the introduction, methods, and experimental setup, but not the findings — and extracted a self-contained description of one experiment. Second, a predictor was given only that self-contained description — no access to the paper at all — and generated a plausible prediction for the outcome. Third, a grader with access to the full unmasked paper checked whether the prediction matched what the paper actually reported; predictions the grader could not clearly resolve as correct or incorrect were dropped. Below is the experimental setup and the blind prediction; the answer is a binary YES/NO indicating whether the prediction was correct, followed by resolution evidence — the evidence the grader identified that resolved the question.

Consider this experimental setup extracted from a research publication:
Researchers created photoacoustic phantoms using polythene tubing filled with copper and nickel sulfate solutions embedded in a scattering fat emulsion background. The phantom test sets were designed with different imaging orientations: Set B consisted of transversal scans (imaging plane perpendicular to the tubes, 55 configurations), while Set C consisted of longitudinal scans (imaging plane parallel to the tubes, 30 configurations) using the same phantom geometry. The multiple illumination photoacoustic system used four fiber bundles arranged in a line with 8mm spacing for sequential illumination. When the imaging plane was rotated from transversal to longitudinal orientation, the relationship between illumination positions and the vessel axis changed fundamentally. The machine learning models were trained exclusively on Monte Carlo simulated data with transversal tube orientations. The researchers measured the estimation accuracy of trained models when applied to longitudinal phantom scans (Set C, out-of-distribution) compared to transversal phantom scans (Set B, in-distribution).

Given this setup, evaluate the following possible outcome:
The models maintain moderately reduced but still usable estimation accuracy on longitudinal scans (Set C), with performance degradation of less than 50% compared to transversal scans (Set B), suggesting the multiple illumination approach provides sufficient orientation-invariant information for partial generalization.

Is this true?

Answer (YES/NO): NO